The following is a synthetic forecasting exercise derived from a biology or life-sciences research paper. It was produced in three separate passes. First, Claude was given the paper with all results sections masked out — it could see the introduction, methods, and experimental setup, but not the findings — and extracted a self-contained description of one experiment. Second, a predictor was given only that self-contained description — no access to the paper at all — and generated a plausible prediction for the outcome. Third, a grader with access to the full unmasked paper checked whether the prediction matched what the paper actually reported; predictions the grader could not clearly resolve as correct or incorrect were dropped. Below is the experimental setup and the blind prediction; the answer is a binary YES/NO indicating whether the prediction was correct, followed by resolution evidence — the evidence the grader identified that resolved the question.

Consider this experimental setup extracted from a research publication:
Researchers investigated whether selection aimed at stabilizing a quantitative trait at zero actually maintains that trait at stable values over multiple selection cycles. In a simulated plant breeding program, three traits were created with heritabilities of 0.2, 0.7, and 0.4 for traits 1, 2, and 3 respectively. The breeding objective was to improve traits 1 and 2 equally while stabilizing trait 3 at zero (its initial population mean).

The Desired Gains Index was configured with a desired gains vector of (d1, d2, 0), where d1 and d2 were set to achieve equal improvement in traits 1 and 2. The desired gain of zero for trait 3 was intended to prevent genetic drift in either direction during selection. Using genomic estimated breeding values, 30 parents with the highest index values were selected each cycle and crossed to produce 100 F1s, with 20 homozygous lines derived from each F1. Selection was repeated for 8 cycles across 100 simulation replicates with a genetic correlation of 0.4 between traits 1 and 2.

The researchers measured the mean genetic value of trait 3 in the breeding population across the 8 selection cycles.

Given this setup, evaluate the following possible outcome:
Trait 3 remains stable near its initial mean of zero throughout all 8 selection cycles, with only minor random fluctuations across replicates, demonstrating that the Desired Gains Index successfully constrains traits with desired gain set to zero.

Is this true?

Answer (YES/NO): YES